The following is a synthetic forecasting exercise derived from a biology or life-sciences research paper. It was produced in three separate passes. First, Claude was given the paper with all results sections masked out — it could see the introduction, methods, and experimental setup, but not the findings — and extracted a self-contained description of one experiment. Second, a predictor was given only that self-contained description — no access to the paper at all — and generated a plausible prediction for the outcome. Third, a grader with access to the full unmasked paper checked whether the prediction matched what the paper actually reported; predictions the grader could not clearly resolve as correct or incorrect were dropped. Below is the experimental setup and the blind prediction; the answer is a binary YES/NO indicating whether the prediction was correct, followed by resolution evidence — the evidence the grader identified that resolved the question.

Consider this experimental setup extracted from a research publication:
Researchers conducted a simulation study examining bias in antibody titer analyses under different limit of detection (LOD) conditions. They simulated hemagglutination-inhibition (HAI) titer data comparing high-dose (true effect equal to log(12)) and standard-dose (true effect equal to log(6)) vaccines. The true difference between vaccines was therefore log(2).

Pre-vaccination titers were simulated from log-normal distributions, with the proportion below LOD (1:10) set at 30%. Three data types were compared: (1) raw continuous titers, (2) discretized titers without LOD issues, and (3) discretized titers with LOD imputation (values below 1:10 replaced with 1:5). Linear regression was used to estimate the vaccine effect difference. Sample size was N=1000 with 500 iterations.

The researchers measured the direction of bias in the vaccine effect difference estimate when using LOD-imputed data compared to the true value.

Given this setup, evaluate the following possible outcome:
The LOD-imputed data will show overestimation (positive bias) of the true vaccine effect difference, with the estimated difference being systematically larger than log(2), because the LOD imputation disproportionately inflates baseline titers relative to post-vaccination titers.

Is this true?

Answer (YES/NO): NO